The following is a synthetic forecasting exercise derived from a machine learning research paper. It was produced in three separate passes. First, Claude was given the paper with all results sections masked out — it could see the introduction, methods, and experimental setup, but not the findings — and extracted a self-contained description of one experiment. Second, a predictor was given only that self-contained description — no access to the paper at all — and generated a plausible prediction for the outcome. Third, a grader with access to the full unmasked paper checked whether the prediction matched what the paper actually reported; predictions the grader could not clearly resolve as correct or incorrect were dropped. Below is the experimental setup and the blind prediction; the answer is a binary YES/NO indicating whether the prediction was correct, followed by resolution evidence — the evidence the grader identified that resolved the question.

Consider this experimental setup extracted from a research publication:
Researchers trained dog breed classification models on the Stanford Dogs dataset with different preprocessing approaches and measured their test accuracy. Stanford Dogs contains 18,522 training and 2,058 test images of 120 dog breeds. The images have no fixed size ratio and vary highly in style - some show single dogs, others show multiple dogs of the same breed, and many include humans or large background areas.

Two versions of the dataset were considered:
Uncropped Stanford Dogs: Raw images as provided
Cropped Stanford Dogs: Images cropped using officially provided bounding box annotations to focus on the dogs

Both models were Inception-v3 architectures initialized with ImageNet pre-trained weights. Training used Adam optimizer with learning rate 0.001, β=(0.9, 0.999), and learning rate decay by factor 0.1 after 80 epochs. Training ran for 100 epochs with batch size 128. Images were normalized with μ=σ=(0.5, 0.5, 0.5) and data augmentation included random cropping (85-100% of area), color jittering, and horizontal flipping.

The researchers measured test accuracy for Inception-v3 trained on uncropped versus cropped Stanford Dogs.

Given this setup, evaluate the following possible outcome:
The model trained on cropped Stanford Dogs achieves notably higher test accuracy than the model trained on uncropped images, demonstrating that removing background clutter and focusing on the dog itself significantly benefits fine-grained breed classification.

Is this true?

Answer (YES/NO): YES